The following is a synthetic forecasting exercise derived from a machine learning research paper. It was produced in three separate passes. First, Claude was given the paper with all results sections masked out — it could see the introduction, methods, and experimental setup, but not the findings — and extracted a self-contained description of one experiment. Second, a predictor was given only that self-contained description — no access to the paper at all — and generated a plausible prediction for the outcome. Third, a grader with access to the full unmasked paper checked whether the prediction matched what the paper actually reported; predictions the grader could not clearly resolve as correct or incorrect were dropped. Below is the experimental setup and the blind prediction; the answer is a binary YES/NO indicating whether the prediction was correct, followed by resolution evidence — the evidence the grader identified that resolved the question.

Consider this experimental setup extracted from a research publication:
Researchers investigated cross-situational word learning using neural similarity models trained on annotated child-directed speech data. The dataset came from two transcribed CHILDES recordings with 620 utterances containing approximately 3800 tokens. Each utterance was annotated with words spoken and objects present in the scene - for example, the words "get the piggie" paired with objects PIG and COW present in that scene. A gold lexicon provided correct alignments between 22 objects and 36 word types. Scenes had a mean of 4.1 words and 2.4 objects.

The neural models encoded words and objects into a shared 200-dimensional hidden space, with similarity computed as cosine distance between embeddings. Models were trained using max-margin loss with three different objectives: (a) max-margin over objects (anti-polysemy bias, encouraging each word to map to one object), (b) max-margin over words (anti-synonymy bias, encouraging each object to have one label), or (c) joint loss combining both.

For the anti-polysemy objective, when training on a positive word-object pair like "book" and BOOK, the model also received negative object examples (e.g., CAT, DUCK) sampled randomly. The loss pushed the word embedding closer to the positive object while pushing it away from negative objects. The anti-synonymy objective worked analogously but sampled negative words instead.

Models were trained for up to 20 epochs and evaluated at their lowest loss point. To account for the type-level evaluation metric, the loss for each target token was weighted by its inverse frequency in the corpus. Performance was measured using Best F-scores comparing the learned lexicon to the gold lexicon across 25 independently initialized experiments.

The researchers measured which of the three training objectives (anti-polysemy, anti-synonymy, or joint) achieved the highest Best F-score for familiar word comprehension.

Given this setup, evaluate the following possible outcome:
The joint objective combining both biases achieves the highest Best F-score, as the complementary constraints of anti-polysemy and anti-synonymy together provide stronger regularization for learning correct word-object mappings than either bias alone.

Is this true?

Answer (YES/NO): NO